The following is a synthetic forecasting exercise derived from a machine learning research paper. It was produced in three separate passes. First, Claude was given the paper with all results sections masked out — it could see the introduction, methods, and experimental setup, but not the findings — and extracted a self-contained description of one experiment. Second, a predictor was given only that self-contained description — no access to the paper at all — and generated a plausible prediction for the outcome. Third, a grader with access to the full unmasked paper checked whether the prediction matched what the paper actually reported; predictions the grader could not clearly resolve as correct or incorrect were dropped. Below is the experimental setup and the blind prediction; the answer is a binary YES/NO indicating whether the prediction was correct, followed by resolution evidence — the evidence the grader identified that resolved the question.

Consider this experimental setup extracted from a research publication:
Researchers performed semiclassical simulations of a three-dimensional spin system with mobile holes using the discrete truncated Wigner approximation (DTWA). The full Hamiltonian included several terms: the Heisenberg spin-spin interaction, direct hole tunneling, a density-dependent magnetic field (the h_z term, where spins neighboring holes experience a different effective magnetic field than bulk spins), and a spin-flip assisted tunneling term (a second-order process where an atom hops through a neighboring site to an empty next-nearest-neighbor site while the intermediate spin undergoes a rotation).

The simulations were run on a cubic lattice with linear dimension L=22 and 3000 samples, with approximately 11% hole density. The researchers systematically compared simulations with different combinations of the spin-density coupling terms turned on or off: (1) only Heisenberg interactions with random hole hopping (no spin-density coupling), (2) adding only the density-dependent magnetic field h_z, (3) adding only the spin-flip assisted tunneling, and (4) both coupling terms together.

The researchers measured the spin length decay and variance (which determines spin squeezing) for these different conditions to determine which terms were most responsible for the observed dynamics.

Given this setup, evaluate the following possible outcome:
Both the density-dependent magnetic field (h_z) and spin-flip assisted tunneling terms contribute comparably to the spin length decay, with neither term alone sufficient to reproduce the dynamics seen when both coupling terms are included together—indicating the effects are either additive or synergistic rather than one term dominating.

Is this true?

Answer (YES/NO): NO